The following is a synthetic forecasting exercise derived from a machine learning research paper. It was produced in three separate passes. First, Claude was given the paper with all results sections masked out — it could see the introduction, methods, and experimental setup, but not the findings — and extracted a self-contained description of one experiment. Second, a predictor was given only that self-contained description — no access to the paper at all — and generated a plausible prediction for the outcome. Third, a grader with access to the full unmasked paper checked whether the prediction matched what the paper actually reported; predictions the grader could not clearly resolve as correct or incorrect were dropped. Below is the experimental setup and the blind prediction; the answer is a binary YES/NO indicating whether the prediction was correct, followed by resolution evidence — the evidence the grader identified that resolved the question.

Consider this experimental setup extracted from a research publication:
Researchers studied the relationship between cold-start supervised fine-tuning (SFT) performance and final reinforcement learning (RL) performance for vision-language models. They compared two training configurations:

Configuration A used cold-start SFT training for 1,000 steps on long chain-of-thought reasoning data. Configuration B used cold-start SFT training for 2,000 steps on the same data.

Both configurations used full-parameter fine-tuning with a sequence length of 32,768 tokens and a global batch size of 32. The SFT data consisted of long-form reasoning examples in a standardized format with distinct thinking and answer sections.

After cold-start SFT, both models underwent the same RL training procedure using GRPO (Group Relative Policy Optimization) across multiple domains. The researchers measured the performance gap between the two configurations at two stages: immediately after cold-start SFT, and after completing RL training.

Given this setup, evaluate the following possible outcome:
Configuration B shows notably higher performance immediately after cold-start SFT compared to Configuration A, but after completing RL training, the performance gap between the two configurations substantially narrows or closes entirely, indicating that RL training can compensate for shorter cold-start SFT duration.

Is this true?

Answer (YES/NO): YES